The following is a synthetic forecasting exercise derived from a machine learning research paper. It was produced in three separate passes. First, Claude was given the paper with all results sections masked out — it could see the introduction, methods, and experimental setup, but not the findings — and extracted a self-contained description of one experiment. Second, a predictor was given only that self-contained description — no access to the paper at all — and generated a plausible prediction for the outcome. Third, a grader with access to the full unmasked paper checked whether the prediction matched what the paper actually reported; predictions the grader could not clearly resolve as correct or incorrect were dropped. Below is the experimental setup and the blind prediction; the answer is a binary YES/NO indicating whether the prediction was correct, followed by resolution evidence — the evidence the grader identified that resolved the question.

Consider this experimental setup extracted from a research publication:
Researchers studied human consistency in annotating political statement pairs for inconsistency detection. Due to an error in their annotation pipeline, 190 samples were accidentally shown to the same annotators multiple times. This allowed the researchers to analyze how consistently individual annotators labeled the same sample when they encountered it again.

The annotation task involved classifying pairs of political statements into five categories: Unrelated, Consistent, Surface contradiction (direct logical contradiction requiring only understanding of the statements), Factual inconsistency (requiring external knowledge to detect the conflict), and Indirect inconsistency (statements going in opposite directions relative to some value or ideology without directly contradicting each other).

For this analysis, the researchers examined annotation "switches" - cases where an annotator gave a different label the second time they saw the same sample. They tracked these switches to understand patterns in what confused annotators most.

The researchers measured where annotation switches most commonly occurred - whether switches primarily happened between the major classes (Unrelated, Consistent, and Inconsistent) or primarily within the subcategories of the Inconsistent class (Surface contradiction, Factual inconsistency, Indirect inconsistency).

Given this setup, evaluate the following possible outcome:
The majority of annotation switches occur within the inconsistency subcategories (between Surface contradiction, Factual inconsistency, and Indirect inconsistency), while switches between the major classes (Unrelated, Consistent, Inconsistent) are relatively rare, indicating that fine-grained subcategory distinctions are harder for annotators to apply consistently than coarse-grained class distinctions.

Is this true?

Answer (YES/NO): YES